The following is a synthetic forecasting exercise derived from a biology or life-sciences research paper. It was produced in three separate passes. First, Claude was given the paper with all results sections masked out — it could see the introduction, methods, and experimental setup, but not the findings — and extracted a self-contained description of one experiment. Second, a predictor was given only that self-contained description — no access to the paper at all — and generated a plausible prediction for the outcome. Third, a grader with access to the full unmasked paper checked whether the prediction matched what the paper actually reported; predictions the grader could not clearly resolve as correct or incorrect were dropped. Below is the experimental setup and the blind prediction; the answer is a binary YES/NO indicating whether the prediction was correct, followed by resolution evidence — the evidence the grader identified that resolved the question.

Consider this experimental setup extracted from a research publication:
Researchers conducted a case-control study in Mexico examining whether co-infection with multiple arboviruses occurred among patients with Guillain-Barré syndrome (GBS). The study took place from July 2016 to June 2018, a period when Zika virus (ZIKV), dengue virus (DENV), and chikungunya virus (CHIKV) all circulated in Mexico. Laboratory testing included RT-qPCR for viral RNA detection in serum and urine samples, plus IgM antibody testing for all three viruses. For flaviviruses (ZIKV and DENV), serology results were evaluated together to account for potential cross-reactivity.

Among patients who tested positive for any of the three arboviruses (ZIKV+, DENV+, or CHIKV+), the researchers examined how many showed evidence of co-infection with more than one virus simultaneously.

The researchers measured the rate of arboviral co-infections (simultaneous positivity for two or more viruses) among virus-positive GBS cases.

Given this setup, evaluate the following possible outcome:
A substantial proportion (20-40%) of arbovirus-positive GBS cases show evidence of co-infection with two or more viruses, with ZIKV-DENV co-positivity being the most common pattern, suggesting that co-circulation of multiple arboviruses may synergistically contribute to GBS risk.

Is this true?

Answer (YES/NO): NO